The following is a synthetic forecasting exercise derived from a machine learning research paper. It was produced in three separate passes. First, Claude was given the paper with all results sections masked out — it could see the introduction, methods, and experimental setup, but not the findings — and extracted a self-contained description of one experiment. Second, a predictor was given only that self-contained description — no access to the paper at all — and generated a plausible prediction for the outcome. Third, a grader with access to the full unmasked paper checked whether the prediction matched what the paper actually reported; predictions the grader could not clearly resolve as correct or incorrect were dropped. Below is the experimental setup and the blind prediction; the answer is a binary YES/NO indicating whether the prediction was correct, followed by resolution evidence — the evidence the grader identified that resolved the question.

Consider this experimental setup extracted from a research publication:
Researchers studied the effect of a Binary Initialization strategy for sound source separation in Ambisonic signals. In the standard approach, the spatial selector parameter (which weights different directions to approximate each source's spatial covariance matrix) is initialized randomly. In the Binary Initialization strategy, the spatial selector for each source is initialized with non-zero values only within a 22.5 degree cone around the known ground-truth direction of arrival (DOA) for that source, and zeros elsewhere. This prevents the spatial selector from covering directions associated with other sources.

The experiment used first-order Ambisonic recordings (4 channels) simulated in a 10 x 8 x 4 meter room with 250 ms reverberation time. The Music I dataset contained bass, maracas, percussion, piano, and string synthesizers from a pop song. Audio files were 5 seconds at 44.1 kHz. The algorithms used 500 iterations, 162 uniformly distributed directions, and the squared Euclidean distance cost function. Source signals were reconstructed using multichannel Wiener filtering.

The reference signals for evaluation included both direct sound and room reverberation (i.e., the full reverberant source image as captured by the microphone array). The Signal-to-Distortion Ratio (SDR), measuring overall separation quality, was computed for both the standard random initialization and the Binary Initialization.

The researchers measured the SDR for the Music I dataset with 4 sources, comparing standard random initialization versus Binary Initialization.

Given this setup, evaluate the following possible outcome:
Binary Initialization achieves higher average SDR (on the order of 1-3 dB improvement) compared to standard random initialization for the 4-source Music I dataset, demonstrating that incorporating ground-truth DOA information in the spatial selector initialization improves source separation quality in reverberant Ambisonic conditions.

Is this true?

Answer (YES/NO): NO